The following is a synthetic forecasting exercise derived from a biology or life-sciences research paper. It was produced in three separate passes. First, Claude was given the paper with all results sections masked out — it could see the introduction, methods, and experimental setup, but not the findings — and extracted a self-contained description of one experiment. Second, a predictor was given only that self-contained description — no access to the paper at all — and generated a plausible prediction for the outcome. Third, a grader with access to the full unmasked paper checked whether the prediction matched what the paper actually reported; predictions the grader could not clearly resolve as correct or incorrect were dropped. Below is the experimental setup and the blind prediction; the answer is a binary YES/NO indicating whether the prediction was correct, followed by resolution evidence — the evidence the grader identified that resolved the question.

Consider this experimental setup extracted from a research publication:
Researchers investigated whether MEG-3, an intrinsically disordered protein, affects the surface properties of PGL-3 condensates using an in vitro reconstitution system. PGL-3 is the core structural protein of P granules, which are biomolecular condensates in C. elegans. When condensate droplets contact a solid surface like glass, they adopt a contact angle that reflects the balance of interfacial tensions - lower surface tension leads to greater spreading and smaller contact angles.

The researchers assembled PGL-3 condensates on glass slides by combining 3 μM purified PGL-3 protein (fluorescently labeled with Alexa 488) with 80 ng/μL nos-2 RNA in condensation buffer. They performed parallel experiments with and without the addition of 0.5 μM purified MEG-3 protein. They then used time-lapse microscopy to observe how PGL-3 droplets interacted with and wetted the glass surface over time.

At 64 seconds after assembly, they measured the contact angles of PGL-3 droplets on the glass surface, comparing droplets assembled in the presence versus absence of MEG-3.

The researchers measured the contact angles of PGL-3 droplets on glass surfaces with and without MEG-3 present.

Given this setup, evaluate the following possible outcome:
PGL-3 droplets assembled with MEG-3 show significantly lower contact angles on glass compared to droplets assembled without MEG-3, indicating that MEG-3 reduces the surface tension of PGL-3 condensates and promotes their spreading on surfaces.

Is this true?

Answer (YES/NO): NO